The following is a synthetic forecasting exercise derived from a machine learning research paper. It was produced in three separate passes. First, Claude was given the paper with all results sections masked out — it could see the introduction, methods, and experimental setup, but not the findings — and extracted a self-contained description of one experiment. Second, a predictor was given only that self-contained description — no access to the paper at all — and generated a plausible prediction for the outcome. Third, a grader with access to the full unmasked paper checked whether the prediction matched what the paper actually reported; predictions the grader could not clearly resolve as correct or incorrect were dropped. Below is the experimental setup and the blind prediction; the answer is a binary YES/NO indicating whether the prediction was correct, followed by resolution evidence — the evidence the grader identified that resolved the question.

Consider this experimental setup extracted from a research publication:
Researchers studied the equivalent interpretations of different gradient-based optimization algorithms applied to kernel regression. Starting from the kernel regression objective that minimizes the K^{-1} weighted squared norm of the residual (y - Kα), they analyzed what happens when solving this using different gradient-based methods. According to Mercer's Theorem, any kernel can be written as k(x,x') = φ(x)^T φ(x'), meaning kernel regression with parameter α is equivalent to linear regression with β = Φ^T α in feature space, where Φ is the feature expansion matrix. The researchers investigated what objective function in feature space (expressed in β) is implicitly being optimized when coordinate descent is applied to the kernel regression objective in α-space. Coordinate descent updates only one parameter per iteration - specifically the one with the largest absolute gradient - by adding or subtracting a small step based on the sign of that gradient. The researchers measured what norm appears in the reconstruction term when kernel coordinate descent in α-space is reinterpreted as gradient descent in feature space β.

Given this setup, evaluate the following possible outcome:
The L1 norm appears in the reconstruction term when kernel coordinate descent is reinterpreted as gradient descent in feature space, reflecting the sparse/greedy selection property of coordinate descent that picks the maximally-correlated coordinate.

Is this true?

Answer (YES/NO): NO